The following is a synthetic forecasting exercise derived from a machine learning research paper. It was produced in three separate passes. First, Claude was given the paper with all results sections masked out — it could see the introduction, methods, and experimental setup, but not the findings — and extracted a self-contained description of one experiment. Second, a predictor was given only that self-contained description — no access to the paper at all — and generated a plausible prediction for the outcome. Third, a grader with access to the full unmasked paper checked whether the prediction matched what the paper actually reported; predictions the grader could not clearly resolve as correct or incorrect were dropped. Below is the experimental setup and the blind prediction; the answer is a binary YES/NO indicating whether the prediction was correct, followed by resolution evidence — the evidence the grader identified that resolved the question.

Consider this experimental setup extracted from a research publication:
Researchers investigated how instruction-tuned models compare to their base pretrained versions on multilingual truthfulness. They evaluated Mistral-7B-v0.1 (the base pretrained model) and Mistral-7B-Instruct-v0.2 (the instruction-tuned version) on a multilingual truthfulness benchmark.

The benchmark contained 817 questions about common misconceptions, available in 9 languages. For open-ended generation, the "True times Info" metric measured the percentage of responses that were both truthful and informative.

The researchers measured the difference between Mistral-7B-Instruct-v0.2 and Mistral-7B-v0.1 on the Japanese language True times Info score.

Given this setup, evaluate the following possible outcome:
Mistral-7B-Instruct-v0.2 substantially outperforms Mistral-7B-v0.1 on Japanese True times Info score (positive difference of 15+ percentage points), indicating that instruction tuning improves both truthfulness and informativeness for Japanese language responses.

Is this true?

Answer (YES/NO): NO